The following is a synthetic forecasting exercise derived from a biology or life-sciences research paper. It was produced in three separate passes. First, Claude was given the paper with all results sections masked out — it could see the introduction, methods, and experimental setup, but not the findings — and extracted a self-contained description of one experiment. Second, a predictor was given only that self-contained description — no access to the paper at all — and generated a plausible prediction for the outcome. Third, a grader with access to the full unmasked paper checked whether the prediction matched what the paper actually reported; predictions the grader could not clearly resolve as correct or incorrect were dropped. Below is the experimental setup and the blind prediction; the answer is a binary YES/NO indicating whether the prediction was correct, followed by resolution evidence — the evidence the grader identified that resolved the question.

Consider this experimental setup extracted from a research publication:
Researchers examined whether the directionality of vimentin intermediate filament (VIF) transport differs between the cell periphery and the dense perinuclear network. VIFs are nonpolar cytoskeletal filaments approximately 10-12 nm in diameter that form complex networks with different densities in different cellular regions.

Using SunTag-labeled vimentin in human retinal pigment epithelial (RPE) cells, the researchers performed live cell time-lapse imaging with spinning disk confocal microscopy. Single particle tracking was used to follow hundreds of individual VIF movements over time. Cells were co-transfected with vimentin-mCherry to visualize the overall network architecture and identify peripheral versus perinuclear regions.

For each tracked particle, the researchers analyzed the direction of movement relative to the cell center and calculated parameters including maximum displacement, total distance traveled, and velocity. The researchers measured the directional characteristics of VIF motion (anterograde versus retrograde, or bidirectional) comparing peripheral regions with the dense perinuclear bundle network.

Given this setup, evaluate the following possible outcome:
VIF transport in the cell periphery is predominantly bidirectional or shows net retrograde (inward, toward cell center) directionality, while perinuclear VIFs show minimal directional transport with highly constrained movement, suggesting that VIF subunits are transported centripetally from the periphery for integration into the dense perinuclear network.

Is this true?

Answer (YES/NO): NO